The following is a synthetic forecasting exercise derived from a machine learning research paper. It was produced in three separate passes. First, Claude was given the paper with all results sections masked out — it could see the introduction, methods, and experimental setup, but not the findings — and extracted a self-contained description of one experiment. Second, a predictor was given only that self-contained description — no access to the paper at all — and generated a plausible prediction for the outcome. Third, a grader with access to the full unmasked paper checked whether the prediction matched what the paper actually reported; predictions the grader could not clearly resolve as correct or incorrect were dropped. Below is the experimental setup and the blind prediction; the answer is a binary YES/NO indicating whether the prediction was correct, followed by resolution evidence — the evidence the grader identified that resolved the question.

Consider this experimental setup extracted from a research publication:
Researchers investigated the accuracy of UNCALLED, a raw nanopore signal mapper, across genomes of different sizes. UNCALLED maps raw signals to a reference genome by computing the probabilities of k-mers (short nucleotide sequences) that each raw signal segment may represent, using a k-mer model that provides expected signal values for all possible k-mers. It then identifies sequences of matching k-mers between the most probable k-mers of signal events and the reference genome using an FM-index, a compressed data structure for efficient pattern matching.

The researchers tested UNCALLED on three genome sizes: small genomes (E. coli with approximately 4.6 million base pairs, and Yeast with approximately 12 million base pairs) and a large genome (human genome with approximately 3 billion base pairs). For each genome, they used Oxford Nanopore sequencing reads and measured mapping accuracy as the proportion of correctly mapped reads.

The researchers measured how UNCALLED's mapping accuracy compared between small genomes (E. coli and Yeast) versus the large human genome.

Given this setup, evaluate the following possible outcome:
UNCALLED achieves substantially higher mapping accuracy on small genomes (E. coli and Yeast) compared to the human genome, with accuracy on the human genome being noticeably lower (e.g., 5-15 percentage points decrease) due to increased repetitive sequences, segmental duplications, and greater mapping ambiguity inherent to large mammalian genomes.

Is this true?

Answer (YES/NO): YES